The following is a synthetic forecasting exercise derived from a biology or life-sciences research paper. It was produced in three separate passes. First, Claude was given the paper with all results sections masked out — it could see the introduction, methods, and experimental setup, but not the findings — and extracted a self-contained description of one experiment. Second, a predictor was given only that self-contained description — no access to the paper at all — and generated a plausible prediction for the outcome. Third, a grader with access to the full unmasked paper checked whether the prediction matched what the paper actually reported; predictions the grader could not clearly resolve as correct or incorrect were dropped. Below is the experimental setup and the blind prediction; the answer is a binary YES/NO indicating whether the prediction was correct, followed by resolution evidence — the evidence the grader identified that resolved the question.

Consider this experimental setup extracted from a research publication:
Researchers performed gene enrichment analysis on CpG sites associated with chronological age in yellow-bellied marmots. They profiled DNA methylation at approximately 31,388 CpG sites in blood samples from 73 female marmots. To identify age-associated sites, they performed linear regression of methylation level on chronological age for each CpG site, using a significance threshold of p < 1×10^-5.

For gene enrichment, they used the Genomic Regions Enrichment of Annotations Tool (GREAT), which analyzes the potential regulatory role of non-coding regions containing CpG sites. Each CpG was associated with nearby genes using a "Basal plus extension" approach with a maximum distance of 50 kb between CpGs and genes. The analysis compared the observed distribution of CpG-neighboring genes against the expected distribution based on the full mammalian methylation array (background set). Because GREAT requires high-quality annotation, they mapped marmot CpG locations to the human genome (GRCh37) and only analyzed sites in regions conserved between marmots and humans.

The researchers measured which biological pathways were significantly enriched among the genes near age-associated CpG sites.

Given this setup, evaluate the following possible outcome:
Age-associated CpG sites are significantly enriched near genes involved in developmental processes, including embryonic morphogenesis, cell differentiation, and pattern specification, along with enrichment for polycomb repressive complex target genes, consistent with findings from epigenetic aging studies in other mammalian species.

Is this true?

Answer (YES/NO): YES